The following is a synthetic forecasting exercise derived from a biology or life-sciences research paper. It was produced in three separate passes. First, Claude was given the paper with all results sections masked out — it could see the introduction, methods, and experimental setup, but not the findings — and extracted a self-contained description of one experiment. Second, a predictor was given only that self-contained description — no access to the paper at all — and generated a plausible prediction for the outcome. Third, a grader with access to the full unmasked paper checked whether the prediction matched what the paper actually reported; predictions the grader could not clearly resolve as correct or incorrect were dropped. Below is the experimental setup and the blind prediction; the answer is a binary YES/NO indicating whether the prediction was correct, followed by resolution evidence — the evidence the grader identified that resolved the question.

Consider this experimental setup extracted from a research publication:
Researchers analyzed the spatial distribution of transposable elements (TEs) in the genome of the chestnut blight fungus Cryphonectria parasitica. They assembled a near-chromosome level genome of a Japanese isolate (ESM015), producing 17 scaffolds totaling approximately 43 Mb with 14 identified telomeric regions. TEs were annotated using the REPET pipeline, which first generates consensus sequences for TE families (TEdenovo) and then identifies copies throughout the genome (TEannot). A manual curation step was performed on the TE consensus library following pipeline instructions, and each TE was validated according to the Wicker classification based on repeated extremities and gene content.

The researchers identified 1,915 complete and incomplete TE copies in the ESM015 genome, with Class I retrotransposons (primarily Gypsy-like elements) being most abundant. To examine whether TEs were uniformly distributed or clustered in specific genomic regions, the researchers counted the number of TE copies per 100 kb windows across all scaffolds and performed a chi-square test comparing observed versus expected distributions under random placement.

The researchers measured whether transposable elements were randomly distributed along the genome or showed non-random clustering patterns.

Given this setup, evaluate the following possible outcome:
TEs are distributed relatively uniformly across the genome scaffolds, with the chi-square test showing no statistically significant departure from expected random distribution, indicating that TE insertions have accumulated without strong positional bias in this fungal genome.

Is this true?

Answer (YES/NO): NO